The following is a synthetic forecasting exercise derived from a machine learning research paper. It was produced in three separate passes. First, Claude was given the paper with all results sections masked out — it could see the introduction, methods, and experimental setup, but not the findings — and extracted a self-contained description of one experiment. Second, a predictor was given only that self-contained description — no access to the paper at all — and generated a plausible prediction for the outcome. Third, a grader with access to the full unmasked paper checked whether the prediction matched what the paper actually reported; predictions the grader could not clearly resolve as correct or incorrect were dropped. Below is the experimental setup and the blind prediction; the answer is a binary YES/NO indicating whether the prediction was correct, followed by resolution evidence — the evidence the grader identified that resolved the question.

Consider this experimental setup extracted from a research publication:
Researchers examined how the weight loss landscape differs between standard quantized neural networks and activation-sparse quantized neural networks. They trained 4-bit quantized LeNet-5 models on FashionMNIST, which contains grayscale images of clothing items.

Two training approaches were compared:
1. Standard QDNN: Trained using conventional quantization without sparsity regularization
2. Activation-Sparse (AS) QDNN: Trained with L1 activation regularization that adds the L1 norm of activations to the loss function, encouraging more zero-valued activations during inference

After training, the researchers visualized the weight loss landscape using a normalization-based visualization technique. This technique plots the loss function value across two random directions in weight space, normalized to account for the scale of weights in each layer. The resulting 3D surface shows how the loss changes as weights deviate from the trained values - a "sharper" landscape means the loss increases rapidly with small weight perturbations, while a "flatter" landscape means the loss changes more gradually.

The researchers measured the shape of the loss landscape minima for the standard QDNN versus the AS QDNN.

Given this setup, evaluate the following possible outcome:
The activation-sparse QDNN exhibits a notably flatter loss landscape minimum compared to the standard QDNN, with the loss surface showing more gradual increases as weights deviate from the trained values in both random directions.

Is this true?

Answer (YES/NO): NO